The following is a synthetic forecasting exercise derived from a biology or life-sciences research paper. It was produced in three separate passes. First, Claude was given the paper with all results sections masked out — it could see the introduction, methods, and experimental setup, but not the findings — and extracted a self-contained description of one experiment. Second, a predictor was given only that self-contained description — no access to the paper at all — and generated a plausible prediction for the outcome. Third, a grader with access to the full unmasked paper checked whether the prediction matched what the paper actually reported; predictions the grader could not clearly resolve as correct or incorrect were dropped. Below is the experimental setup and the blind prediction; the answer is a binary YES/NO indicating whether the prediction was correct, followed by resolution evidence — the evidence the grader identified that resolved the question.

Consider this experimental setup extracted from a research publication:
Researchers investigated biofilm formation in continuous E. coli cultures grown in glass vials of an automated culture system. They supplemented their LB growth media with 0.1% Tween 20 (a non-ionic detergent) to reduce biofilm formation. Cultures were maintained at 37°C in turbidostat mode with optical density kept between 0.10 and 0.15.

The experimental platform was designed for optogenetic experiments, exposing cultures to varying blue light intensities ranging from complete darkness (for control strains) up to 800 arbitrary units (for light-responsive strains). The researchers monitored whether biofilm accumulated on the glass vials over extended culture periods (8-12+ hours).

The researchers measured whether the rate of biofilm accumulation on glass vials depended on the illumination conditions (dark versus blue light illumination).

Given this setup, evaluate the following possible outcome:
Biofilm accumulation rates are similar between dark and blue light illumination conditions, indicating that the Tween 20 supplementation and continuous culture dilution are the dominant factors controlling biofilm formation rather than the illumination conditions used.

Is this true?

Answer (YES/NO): NO